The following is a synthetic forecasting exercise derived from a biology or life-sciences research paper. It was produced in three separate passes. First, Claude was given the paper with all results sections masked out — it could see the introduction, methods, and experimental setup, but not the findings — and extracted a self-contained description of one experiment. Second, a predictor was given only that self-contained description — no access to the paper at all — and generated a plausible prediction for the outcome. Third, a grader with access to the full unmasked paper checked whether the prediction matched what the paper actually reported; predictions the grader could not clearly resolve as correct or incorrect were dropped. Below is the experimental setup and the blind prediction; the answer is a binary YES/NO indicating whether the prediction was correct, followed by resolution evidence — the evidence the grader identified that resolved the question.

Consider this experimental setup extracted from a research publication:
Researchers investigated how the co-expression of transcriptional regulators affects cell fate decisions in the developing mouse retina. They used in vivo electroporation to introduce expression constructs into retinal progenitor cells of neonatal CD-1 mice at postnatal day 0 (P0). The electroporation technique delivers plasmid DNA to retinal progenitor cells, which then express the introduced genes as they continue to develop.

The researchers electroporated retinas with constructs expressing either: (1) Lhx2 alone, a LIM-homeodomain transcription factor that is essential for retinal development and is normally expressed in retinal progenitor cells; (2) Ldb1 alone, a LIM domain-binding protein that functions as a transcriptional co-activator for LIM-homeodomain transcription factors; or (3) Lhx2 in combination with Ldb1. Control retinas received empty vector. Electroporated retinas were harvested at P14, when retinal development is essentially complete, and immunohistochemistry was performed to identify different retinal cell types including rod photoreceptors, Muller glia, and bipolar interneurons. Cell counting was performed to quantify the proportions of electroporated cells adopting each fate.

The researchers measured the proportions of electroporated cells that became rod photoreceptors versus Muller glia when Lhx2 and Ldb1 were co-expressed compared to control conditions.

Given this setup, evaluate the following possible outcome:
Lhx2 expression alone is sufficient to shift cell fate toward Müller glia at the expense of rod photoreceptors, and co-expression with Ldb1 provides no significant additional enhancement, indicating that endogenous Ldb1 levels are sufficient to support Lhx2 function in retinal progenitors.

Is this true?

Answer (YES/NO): NO